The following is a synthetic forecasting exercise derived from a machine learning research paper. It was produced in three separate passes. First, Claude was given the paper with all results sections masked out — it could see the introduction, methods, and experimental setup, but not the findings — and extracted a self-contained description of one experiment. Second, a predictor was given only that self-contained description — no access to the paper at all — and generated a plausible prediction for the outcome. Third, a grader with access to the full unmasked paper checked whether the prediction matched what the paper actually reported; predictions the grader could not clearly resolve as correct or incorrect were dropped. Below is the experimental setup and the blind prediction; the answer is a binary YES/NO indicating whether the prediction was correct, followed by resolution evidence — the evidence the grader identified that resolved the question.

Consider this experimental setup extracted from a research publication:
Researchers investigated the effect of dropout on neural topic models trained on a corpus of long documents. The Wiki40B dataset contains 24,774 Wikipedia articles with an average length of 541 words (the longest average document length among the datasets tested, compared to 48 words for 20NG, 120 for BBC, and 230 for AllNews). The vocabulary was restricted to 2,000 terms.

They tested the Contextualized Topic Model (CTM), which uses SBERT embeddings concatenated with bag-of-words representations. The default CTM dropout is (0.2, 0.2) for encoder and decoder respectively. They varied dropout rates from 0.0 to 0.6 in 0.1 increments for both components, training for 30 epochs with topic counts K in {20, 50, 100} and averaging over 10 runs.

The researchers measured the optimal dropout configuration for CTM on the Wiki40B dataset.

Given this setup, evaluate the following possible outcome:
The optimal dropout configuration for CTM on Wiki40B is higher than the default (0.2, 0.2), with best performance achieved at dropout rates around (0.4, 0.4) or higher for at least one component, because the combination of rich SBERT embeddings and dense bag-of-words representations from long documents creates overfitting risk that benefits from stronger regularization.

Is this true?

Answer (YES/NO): NO